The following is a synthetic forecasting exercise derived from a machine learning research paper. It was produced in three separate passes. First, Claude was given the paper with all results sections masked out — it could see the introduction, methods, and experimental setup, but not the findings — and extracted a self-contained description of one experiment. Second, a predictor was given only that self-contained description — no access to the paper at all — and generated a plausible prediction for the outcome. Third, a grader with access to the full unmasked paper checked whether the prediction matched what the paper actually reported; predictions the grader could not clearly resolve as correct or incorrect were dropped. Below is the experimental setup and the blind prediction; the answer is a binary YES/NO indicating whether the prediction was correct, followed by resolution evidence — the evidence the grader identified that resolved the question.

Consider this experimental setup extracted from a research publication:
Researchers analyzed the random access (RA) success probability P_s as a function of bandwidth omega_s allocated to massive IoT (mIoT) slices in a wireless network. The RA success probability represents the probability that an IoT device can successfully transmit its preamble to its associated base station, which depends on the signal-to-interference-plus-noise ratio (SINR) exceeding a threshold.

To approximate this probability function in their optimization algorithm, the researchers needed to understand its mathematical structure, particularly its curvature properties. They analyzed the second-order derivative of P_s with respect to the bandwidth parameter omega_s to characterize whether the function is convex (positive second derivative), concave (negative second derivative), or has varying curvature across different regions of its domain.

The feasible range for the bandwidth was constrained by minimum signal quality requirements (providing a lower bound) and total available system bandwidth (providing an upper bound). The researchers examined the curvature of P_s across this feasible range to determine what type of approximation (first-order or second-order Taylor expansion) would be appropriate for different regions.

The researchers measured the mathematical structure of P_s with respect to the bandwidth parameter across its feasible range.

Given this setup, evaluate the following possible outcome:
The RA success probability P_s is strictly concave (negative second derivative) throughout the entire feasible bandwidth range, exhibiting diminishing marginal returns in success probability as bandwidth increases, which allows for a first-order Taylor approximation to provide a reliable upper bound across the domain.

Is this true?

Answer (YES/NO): NO